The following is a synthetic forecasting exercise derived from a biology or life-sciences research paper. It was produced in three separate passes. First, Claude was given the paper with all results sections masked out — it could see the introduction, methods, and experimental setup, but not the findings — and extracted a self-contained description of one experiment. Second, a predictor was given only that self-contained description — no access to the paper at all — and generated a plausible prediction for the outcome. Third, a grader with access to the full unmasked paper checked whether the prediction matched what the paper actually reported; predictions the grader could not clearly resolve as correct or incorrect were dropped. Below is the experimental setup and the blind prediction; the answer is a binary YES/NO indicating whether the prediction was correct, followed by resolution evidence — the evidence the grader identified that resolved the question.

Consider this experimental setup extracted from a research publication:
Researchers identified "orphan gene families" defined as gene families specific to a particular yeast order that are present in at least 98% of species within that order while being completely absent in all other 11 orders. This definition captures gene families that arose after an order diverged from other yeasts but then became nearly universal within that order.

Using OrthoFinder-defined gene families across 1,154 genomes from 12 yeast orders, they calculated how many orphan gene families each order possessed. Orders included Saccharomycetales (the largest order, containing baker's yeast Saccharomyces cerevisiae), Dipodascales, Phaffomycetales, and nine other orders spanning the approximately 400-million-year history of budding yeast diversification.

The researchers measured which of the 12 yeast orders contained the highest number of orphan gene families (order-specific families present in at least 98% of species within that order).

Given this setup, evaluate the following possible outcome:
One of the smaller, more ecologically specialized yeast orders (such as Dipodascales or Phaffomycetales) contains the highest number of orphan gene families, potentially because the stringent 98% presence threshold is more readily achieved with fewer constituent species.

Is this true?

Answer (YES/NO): NO